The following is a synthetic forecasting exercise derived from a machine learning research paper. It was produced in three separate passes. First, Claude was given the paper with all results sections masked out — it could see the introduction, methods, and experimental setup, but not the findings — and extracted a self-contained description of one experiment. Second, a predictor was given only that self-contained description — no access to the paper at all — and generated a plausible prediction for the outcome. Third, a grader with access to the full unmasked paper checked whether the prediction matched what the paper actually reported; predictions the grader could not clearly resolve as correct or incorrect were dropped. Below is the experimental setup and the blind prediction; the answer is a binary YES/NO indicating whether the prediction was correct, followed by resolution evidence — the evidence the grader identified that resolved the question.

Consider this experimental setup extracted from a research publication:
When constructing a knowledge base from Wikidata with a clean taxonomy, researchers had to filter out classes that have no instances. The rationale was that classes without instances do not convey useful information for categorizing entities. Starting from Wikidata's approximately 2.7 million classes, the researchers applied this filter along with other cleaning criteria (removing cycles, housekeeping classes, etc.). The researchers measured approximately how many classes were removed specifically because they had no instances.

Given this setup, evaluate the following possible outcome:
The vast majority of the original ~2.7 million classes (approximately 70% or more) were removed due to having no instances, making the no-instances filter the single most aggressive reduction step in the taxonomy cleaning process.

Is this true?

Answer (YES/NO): NO